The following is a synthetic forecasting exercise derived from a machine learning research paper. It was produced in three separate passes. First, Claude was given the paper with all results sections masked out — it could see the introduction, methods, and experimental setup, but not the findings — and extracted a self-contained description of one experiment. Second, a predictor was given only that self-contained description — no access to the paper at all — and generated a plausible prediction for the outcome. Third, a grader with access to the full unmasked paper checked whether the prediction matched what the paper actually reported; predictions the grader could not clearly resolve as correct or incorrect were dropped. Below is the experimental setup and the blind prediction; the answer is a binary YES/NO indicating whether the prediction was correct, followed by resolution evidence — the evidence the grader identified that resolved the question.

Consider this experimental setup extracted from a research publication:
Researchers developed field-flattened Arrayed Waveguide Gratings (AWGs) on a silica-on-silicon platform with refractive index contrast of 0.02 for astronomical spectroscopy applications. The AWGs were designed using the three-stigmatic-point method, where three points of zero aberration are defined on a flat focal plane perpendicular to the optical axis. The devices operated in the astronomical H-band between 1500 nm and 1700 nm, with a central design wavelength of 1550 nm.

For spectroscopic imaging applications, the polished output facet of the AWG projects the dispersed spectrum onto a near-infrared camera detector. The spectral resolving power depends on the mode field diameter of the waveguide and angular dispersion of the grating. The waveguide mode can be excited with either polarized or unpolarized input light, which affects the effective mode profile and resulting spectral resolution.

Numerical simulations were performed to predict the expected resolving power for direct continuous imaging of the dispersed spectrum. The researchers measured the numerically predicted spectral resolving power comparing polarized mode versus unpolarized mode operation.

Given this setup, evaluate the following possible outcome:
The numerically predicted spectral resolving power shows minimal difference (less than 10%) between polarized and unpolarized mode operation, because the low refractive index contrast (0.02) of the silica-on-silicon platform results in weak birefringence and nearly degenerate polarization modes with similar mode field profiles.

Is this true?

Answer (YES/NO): NO